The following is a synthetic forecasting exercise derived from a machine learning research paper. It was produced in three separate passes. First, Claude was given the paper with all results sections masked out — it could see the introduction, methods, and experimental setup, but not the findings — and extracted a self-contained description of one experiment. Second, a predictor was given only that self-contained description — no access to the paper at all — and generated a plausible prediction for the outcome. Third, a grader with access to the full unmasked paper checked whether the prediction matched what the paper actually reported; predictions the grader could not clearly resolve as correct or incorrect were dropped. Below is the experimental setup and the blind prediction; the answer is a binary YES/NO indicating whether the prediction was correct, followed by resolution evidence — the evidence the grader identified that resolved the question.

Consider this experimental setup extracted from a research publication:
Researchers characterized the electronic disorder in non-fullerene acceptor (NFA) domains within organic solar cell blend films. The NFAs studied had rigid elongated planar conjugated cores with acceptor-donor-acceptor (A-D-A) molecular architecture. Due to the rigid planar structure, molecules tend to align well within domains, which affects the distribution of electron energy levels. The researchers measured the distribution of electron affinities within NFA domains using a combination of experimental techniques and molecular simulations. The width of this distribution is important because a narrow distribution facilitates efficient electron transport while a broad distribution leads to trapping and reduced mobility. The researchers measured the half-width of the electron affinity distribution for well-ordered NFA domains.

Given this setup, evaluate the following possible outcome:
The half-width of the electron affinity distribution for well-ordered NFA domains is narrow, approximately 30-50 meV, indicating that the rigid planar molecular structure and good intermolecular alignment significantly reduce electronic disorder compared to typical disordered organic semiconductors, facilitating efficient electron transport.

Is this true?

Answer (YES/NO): NO